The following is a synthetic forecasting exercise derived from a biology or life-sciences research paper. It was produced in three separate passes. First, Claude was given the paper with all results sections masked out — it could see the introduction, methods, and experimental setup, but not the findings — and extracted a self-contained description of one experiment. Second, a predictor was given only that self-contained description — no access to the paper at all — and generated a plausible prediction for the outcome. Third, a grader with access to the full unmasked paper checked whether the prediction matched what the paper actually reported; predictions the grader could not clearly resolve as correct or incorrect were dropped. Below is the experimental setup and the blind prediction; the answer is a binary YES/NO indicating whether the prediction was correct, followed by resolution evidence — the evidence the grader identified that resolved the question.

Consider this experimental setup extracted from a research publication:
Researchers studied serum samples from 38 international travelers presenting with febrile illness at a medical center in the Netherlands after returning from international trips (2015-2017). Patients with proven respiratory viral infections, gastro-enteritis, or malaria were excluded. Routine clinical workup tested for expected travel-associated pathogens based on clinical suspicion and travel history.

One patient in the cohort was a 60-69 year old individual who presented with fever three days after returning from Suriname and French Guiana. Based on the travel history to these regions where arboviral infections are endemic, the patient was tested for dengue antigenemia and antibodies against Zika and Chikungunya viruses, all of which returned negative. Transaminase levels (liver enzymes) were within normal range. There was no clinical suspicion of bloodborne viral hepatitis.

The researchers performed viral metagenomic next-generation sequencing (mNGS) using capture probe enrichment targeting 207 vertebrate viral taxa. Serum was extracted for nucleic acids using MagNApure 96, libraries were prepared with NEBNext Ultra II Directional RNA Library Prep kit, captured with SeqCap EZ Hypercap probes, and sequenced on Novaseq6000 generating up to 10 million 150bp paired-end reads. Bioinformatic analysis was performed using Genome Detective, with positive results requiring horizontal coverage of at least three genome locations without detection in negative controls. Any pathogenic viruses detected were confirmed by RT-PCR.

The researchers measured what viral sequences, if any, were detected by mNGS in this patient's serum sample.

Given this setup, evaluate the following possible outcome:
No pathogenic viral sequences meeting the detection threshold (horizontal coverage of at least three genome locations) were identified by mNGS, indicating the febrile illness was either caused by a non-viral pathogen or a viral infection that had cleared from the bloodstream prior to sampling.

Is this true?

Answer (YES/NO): NO